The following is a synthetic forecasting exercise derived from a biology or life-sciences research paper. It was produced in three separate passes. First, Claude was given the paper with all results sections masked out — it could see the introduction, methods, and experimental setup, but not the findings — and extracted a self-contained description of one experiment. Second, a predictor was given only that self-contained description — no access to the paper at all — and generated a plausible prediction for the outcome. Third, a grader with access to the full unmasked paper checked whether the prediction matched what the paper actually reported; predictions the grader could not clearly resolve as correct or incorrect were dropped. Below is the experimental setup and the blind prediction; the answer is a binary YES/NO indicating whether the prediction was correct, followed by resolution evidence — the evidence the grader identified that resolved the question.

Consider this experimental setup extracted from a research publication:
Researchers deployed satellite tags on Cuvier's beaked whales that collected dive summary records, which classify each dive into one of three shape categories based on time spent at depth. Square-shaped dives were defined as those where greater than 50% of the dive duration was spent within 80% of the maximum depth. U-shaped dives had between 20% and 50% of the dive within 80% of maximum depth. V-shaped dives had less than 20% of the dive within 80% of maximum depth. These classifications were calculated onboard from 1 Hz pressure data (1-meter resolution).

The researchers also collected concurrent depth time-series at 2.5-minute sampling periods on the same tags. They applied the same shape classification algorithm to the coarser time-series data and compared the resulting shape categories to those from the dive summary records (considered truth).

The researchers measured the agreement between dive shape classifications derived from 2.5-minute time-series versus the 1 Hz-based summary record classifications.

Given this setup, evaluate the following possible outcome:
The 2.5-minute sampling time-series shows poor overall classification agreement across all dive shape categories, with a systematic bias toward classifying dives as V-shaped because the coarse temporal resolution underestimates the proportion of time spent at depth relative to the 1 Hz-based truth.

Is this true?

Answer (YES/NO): NO